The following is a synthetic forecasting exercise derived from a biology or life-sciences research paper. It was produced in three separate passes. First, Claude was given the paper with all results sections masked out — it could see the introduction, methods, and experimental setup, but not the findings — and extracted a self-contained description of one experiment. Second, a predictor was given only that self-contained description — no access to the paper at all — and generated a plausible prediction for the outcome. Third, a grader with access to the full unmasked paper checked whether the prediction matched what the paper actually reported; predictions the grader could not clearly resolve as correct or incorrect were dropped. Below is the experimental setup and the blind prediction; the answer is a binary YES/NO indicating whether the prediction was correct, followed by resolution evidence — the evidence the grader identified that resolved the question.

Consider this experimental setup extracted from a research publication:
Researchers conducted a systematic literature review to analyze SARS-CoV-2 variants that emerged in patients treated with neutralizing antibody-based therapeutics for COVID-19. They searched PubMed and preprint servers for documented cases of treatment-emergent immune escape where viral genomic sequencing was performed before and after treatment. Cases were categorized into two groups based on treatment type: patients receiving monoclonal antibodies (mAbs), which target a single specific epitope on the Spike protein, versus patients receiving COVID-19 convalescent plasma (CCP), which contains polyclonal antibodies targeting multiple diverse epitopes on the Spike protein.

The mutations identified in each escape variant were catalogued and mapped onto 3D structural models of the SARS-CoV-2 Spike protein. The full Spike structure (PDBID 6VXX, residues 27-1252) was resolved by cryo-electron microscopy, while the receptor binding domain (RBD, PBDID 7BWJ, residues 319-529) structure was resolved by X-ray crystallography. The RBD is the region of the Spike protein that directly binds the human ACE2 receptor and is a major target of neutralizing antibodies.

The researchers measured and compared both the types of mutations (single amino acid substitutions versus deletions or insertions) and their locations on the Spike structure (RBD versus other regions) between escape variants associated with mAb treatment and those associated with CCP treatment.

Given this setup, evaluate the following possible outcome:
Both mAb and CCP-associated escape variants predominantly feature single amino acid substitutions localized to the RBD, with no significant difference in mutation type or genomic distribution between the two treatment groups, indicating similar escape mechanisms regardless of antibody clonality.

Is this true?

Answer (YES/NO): NO